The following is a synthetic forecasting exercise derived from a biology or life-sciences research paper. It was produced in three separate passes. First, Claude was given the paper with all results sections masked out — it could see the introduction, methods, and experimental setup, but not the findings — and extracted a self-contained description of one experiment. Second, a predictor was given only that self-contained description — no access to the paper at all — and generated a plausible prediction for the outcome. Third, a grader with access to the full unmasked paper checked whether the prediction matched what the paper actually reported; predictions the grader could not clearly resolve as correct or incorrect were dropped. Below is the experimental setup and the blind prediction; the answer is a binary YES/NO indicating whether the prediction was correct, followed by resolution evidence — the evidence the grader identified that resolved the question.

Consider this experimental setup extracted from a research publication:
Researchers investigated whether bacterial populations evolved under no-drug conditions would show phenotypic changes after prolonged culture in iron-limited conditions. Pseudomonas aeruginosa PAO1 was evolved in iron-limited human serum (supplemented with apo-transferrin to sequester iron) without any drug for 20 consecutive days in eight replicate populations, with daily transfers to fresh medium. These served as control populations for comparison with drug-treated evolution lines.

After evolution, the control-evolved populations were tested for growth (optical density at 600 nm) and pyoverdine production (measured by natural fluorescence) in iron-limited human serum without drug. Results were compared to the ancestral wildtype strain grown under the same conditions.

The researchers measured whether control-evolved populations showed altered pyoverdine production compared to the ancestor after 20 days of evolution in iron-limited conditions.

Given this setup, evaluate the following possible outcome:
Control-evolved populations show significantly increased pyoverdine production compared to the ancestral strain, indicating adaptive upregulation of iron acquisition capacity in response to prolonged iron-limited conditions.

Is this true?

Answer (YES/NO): YES